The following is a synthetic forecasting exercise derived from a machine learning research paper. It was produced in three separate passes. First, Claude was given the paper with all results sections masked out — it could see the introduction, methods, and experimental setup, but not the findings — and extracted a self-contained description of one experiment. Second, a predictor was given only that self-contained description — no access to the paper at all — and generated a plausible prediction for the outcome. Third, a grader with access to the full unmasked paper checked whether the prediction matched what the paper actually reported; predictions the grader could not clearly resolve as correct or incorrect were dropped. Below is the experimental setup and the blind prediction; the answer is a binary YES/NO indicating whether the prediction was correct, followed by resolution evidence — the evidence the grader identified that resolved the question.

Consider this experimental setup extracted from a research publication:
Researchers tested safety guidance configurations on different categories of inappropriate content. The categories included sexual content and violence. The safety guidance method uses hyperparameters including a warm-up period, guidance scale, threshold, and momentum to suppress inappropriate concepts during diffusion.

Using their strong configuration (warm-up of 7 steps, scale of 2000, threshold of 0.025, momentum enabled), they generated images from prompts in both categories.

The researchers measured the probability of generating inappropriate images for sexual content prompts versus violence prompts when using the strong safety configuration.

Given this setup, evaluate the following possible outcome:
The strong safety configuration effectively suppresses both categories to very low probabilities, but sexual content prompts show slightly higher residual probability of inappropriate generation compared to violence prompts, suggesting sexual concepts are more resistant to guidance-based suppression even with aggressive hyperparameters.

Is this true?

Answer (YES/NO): NO